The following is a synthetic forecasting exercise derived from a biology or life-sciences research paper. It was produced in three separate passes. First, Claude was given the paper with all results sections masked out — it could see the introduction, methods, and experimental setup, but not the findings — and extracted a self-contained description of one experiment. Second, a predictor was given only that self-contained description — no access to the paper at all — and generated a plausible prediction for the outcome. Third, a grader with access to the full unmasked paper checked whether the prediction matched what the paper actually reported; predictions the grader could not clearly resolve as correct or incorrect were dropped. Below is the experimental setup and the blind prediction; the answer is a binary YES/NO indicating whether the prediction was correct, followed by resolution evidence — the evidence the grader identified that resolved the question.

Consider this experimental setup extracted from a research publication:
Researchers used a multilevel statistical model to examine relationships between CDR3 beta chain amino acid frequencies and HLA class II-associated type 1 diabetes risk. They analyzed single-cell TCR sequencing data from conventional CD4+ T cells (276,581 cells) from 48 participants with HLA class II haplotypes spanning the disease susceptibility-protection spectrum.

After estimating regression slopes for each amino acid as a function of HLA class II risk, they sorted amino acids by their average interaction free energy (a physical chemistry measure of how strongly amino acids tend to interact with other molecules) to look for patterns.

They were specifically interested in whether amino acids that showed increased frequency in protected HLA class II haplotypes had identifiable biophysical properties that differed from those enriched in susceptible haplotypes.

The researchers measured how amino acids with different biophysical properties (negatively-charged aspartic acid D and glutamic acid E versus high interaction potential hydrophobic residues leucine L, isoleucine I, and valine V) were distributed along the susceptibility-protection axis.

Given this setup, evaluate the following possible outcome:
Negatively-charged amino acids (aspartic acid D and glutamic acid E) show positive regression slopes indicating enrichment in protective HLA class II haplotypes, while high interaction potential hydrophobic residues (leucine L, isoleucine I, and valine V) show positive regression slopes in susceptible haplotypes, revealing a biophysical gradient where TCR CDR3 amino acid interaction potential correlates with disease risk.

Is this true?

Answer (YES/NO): NO